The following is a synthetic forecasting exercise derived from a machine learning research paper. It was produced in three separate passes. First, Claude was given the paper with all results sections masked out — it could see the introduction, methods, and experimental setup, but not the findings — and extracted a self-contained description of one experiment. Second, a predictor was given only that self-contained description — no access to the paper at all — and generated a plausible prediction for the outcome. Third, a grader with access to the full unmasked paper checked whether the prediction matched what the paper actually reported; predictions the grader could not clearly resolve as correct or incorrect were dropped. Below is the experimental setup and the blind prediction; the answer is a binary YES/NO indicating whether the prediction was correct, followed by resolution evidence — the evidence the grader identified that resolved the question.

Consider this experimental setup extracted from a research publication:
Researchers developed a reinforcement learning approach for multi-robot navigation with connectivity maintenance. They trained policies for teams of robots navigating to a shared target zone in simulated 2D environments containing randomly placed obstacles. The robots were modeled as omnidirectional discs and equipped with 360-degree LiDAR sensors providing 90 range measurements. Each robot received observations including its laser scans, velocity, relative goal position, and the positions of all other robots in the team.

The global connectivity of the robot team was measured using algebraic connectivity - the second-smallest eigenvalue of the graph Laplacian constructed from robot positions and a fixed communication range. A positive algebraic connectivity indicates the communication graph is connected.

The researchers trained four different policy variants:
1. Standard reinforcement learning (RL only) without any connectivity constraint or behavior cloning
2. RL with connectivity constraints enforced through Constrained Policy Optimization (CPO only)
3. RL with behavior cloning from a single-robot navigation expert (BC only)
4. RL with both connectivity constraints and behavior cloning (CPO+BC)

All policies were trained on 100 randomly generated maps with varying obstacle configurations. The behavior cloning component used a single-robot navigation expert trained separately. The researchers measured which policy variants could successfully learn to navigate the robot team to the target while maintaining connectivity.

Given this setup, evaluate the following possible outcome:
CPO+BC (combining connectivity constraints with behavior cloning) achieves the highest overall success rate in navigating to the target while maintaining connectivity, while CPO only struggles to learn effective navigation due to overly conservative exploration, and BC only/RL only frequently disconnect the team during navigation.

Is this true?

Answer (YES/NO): NO